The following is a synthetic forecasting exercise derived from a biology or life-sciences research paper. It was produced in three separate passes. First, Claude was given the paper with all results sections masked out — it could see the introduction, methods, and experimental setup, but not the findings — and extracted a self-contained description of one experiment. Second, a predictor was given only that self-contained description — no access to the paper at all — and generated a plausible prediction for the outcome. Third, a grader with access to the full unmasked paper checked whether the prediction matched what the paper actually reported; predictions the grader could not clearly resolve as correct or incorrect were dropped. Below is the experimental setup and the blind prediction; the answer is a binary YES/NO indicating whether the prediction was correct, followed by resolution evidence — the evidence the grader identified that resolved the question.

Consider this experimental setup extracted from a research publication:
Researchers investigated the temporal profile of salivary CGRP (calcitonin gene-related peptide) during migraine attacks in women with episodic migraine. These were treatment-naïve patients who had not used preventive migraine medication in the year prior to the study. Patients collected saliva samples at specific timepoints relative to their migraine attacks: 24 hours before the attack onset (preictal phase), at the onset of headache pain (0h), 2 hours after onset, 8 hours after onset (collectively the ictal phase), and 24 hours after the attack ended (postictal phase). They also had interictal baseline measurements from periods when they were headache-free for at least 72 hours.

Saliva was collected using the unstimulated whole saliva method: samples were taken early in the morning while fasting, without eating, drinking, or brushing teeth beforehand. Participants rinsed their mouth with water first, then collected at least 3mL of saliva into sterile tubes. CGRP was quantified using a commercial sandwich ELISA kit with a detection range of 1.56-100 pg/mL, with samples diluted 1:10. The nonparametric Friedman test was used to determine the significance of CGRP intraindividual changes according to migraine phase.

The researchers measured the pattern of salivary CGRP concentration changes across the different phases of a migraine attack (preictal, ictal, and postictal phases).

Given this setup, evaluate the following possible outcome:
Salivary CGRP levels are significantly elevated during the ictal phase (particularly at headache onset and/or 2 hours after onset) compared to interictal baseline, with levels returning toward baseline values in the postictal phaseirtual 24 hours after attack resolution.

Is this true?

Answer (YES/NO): NO